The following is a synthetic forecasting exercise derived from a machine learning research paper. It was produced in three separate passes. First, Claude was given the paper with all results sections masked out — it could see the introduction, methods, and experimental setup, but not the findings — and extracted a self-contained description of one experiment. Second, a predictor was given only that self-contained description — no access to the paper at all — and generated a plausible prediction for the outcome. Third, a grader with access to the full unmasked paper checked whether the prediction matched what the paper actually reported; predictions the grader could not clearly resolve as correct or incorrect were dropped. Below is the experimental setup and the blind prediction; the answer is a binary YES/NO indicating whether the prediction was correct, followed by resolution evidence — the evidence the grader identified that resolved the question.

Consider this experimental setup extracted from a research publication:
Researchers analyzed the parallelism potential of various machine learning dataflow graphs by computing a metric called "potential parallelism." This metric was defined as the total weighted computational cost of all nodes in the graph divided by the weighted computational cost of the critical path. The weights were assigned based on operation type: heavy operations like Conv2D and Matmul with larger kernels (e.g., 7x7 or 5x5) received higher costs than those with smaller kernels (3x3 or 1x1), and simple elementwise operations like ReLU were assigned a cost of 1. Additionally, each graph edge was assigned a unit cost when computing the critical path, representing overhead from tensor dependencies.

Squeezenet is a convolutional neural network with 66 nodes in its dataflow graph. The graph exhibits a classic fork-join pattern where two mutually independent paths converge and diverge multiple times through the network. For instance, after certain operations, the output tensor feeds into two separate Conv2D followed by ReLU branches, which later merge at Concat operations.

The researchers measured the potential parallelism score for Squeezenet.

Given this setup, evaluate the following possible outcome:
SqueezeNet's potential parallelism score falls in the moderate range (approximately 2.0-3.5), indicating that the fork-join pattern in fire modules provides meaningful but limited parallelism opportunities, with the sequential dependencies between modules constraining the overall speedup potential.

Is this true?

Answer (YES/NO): NO